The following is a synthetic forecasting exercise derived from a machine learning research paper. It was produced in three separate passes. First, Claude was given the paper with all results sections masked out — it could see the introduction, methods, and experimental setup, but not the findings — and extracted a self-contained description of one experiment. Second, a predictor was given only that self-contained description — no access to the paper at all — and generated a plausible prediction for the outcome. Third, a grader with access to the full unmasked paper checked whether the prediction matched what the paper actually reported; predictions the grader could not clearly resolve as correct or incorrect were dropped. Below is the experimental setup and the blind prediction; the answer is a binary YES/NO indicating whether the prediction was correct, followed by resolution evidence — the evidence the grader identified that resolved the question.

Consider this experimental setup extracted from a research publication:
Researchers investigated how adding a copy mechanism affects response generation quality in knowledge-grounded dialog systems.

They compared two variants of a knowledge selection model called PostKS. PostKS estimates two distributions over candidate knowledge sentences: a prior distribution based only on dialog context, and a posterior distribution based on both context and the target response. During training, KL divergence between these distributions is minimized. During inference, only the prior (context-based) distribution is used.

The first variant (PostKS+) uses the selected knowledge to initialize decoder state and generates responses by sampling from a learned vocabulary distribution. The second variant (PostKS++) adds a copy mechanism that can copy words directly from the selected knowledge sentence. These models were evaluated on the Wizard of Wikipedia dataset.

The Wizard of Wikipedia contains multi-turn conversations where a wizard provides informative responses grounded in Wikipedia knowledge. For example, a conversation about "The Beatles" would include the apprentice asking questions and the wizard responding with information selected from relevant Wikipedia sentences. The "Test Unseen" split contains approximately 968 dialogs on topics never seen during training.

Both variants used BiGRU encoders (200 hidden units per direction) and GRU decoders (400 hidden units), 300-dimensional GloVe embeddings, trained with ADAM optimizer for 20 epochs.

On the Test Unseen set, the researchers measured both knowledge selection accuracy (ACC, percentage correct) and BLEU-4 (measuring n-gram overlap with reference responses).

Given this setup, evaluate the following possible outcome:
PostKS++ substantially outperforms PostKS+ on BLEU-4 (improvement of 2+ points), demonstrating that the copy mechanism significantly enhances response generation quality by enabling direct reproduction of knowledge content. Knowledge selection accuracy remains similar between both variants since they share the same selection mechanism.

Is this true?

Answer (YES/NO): NO